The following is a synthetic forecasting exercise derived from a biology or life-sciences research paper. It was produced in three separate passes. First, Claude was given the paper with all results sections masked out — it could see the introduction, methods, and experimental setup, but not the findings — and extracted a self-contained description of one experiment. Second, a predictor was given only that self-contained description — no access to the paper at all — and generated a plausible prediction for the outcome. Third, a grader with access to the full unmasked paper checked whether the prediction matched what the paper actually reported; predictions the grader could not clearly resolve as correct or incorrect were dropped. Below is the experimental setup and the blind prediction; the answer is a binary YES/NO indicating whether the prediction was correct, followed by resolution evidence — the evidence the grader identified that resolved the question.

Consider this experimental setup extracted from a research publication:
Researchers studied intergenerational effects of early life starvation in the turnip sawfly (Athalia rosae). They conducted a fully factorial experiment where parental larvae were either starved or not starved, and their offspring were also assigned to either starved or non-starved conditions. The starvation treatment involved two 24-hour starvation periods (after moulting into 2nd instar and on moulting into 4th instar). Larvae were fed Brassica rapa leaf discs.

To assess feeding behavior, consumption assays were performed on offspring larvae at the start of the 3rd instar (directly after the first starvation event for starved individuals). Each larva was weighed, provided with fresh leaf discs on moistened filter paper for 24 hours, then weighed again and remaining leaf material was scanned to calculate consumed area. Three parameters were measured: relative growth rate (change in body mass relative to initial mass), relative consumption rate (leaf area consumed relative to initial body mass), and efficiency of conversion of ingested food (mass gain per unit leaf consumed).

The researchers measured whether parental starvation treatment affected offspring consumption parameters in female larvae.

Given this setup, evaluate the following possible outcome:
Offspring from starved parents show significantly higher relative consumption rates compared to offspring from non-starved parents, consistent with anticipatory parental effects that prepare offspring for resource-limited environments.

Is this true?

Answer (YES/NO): NO